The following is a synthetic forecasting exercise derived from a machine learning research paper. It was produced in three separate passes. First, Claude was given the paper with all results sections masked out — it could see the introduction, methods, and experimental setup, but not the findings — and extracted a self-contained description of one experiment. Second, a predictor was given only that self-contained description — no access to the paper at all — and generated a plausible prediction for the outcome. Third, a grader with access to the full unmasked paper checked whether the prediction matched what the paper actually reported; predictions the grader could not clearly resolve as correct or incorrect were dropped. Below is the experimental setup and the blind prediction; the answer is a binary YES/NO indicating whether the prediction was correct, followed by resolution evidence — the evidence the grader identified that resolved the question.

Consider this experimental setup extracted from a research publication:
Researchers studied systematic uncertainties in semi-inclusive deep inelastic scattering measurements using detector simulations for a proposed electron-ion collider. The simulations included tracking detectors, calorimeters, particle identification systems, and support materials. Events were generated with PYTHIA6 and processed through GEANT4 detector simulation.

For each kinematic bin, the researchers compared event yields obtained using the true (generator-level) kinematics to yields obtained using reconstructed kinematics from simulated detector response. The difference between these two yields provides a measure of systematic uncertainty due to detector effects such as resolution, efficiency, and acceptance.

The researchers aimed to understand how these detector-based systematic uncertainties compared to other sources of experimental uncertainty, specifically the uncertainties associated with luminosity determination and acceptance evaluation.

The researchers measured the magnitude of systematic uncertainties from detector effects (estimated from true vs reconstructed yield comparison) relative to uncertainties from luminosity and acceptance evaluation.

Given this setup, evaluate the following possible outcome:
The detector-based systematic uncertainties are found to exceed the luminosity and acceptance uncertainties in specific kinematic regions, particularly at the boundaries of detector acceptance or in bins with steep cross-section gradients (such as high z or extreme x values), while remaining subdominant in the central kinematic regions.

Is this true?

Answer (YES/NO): NO